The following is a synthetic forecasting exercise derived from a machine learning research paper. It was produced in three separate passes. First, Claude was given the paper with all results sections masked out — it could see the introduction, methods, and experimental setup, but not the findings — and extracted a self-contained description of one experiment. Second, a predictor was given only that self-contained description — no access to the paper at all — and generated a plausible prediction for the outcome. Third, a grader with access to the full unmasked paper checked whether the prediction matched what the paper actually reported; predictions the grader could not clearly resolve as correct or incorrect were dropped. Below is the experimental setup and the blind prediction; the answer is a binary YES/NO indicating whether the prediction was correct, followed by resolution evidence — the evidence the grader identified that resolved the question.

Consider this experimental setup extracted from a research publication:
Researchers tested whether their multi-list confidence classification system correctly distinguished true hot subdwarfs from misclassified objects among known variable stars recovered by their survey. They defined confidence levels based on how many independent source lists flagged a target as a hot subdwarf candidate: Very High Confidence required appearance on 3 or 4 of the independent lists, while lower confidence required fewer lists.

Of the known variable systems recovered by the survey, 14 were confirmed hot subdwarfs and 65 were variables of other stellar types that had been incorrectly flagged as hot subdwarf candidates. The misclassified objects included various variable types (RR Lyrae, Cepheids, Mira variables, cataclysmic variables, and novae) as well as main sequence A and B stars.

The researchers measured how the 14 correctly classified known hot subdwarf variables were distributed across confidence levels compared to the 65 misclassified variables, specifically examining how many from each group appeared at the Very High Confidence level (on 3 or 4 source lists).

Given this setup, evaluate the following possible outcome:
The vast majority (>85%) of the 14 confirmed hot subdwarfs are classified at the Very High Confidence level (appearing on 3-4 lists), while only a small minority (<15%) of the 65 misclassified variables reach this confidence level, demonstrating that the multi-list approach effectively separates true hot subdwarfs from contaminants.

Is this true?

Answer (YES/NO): NO